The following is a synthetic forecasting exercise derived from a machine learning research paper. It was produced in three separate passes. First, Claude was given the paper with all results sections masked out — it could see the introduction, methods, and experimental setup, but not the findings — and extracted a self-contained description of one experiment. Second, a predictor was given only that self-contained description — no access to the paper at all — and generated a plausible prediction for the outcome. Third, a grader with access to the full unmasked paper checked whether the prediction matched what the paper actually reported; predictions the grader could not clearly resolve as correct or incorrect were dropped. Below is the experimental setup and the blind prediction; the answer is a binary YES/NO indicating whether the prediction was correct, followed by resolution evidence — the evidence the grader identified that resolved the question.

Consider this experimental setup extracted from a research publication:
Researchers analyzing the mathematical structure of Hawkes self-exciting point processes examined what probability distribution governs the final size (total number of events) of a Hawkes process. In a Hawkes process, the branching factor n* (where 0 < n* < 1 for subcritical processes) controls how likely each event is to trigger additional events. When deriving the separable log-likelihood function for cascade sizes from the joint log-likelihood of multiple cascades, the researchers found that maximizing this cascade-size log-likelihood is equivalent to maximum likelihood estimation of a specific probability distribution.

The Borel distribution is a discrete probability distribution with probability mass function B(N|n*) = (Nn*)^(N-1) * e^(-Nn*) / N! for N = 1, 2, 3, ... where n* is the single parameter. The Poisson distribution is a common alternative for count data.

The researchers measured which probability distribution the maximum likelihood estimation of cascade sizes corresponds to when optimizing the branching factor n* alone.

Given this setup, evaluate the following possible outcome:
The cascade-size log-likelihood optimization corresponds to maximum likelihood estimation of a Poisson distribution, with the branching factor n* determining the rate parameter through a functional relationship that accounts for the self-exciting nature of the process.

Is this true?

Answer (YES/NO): NO